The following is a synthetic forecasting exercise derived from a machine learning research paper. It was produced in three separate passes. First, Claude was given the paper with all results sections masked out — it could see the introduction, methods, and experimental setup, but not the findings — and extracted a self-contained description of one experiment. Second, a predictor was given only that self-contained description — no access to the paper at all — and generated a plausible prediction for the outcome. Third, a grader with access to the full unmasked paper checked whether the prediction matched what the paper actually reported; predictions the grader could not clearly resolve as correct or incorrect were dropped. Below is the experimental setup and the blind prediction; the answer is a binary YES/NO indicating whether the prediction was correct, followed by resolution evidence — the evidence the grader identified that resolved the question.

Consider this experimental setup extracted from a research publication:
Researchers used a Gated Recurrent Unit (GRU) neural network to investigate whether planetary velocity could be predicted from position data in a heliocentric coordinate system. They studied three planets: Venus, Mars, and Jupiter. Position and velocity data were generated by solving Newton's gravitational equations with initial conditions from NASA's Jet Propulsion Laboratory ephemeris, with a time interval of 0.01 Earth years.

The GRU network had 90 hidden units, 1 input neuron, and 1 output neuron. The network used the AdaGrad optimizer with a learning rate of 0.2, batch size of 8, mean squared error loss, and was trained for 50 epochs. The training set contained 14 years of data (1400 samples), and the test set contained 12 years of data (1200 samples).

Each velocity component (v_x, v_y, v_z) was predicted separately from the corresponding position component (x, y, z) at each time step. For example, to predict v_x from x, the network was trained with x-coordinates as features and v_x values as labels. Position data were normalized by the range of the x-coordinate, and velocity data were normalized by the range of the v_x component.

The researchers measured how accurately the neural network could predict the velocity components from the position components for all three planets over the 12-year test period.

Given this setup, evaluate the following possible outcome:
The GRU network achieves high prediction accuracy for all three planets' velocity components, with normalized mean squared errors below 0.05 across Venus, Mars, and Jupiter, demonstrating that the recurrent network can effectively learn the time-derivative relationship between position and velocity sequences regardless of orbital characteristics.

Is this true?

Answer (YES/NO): NO